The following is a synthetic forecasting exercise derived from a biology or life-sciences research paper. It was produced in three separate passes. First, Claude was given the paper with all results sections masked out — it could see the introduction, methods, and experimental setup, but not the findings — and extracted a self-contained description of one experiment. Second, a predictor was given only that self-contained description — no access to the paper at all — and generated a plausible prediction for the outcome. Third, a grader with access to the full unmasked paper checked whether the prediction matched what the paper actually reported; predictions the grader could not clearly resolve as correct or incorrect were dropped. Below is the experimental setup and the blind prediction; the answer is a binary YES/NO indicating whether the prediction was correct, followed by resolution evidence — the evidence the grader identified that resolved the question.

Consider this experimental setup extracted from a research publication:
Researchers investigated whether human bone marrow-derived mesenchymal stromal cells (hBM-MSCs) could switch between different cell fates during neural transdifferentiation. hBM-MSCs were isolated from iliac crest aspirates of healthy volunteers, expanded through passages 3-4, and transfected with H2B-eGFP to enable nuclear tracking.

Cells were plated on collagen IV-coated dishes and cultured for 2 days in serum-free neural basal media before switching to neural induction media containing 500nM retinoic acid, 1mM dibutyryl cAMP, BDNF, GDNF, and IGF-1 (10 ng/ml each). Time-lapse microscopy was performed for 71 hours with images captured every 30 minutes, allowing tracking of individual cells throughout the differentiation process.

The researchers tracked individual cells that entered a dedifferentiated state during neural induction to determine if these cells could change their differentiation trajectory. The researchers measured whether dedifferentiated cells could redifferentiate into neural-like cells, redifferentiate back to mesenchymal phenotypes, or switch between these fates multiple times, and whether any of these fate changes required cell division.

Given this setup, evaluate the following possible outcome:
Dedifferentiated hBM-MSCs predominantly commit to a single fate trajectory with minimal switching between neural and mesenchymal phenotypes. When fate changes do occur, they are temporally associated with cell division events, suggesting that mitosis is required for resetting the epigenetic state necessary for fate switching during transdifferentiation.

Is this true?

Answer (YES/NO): NO